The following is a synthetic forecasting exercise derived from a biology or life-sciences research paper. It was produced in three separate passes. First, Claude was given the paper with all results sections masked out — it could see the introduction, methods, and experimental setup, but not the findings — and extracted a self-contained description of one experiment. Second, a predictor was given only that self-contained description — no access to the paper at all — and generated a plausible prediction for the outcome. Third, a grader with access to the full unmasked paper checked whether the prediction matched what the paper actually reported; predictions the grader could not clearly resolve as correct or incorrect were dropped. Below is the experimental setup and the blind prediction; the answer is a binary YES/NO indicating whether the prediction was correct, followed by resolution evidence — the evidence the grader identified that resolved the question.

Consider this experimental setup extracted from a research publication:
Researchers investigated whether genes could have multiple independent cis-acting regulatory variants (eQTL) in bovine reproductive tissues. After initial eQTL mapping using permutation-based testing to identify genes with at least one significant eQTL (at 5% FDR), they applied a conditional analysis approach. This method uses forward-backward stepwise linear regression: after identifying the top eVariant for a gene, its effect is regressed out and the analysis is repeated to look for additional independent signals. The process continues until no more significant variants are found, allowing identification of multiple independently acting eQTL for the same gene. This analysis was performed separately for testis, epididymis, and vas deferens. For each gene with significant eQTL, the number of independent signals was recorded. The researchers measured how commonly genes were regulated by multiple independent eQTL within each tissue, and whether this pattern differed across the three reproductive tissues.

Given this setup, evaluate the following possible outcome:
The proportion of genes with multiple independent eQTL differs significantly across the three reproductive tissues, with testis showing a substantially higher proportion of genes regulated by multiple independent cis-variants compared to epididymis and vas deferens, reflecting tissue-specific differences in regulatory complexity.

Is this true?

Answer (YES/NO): YES